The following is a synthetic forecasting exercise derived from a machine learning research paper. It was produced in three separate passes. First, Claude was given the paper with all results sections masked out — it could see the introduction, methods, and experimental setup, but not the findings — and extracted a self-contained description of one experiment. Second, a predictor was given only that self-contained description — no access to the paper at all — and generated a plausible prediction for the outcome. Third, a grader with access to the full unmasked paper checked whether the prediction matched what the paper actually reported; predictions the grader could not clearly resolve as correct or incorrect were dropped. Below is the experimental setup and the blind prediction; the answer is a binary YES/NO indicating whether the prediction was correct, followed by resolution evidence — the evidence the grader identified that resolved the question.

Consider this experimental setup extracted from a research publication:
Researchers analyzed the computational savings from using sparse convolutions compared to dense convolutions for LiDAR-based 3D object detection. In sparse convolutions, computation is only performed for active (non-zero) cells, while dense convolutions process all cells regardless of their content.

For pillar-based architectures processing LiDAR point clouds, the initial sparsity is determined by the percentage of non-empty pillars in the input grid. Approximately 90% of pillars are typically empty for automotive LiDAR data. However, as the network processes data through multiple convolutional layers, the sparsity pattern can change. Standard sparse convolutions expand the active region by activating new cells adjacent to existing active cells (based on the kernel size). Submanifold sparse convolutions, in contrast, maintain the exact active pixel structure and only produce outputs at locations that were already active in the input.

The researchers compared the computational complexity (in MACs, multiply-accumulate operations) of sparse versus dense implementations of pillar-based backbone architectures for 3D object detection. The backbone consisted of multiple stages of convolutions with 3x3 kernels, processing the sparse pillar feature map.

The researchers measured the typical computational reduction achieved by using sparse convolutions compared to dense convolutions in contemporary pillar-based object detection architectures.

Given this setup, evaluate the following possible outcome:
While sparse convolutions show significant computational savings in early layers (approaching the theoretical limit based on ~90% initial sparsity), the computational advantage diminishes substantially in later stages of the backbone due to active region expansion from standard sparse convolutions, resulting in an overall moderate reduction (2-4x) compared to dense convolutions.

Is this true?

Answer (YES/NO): NO